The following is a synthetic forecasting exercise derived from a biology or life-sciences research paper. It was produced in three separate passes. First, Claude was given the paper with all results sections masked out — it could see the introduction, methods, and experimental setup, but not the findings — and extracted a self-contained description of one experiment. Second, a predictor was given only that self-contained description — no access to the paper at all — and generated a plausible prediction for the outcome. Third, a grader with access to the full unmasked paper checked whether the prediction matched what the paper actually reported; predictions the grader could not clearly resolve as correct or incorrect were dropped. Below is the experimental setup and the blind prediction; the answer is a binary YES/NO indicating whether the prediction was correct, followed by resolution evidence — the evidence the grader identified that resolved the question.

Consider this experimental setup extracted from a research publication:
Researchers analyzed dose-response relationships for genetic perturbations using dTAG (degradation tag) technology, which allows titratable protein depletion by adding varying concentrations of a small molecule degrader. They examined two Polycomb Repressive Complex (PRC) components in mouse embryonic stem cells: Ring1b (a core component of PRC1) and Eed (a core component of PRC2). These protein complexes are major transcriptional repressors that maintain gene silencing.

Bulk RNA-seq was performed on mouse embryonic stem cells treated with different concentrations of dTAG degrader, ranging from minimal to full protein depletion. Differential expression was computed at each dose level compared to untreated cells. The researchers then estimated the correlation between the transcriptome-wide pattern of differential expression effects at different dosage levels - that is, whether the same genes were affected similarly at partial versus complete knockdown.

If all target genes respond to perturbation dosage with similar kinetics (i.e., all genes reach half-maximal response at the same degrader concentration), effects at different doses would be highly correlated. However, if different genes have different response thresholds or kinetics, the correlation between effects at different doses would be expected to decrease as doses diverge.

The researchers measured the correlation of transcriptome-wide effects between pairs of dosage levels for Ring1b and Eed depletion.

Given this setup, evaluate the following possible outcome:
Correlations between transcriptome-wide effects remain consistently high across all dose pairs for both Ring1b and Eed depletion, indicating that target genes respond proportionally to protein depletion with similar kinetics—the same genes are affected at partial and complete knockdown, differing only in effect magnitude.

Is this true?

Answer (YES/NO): NO